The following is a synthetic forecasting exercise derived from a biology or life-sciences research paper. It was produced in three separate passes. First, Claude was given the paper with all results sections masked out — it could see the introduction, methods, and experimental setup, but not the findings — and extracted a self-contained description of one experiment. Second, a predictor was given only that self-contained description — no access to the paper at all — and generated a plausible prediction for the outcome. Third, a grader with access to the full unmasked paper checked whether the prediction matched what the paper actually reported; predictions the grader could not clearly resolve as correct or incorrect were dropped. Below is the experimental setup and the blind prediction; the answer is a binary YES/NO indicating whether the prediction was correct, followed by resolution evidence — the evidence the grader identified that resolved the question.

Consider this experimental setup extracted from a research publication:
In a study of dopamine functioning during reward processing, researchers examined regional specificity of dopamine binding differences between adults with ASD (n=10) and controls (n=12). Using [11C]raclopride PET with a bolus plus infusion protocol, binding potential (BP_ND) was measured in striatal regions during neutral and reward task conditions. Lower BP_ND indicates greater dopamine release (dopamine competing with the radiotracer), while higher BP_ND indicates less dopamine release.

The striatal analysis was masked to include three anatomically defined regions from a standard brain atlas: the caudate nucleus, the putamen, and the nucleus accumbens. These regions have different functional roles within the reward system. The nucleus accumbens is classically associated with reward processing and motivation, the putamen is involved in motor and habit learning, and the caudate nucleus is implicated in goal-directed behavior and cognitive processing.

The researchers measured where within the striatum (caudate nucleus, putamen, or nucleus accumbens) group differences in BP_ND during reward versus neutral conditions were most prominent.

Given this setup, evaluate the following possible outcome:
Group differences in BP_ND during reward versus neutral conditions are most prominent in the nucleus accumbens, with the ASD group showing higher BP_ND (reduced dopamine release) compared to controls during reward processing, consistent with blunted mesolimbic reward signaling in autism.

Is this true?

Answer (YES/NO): NO